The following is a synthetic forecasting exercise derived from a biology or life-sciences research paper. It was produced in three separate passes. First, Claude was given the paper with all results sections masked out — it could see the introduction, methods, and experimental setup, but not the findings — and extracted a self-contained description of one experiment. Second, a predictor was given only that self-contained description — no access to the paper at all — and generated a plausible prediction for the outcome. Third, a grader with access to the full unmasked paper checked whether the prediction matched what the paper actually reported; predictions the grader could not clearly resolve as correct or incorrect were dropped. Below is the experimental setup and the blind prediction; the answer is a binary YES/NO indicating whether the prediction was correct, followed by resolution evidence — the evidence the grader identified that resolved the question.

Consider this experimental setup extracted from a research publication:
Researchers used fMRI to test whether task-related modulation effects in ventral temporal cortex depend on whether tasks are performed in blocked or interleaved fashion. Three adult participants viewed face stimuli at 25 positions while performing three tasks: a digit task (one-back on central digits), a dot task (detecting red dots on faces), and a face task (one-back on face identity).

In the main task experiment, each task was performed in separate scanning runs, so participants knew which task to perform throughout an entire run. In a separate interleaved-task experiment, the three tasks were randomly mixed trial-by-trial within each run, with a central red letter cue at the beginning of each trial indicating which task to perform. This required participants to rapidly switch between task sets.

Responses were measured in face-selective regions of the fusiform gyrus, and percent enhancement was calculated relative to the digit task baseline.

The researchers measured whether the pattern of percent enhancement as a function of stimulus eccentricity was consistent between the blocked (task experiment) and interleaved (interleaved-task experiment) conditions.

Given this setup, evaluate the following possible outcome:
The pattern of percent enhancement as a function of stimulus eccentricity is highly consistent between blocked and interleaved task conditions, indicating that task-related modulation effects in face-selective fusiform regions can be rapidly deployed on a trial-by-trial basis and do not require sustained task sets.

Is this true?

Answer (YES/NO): YES